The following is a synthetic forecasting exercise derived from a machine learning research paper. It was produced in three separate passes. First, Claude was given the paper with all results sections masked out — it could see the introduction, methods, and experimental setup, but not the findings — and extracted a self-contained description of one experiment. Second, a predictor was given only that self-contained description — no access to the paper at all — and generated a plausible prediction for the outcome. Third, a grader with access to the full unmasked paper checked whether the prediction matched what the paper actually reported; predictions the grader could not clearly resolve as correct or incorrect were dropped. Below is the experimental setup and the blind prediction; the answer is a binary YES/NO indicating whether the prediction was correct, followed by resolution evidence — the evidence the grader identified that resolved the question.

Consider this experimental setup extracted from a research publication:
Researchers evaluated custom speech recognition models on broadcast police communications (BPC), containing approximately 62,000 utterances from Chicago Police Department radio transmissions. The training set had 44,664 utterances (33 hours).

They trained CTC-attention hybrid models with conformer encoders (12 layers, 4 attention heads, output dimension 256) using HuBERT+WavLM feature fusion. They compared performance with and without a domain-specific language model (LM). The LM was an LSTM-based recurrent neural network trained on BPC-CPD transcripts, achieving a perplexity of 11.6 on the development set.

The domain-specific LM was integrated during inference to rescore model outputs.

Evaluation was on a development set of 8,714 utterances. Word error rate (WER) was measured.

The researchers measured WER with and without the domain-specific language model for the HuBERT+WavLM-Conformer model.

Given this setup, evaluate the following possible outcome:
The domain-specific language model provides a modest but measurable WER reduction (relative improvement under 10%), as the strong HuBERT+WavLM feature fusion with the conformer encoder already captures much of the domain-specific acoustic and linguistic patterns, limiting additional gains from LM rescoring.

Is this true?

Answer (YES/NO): NO